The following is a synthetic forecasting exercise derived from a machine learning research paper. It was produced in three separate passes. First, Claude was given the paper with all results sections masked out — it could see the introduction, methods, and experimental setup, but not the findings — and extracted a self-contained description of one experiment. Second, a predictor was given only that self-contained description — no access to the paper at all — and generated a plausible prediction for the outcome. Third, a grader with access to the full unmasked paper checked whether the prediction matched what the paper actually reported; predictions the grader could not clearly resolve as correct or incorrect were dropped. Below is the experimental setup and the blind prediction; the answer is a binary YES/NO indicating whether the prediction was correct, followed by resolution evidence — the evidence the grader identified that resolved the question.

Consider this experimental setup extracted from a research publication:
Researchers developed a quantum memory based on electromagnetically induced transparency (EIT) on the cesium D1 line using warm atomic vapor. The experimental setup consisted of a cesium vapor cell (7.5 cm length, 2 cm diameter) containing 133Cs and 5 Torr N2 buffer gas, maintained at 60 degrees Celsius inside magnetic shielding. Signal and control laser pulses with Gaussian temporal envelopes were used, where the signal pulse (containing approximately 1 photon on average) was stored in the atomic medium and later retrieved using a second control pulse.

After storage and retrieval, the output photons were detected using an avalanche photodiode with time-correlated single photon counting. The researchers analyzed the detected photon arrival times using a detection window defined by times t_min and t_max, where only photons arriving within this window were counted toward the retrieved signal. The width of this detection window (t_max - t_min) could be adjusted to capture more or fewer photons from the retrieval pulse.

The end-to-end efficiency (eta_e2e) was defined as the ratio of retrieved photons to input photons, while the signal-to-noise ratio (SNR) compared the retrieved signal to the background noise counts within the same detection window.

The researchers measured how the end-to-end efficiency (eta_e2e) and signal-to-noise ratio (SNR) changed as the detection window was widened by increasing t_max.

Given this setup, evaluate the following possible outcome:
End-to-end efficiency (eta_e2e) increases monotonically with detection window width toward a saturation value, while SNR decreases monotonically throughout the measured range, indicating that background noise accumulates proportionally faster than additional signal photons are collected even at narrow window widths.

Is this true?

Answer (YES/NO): YES